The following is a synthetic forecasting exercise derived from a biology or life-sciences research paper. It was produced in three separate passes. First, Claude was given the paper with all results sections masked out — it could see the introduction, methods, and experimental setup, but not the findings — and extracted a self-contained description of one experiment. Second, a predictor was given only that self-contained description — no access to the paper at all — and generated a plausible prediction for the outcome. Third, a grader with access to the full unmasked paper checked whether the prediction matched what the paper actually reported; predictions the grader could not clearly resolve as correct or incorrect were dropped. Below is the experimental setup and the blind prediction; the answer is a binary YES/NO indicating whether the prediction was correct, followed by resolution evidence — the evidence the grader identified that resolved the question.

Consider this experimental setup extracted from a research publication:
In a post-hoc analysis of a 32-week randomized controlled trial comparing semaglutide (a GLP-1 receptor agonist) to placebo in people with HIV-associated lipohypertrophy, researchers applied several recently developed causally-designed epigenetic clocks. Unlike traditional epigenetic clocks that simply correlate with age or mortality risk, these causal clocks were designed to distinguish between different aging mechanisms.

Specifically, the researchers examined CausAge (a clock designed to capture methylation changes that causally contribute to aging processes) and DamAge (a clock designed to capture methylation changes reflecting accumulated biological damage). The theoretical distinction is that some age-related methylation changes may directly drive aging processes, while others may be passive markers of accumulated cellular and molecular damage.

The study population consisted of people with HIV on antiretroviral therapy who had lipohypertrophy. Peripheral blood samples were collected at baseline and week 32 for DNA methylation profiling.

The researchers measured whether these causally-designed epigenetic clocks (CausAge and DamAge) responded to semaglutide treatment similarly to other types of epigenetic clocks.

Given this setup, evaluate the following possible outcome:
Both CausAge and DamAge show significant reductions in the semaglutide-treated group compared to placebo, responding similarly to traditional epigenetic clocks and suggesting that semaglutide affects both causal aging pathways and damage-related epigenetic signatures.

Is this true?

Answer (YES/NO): NO